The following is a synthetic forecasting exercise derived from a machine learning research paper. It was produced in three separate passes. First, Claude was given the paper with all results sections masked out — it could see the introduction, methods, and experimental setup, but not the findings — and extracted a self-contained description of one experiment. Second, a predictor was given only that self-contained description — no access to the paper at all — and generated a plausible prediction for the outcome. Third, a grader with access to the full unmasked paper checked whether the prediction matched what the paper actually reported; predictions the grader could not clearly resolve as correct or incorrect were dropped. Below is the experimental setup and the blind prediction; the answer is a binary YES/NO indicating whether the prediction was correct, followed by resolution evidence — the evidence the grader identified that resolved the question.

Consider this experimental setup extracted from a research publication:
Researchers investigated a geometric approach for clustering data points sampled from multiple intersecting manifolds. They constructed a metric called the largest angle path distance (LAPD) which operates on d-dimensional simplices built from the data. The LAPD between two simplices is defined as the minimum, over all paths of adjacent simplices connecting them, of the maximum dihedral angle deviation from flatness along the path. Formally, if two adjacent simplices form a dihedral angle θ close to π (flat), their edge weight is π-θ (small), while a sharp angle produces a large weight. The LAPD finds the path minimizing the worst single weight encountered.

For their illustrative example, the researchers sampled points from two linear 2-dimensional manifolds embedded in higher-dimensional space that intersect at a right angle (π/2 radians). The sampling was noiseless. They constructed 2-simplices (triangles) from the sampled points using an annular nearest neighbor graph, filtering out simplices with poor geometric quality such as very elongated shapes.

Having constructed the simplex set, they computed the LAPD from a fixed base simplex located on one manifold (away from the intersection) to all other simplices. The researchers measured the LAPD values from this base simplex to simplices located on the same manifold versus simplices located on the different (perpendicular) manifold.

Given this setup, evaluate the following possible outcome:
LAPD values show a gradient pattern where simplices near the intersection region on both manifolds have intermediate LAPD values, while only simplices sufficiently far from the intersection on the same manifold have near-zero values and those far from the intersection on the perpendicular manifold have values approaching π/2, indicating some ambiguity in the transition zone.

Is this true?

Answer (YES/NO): NO